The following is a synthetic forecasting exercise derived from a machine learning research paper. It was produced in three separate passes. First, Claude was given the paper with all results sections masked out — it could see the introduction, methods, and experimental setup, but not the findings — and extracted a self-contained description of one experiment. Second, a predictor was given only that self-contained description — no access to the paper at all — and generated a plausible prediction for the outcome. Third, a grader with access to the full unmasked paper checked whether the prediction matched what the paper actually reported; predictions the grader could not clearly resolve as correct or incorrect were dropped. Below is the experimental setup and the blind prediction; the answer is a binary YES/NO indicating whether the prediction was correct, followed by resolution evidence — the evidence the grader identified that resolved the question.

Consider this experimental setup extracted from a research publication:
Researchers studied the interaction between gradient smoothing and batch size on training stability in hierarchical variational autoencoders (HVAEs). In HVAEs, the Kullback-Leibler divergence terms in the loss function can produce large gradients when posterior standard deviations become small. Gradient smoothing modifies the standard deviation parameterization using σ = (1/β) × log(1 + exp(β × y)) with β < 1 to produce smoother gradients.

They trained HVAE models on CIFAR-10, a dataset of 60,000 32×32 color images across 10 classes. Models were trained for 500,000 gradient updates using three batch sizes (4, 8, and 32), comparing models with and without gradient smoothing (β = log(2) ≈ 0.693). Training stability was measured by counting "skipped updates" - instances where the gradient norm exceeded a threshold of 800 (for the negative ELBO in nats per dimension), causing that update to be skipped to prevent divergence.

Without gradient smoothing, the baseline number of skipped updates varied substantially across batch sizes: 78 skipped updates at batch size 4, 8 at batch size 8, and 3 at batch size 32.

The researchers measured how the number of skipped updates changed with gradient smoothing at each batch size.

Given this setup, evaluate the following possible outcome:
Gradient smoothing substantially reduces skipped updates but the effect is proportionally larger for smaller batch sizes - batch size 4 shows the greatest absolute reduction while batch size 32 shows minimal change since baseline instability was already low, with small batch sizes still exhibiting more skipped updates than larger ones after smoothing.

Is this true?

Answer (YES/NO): YES